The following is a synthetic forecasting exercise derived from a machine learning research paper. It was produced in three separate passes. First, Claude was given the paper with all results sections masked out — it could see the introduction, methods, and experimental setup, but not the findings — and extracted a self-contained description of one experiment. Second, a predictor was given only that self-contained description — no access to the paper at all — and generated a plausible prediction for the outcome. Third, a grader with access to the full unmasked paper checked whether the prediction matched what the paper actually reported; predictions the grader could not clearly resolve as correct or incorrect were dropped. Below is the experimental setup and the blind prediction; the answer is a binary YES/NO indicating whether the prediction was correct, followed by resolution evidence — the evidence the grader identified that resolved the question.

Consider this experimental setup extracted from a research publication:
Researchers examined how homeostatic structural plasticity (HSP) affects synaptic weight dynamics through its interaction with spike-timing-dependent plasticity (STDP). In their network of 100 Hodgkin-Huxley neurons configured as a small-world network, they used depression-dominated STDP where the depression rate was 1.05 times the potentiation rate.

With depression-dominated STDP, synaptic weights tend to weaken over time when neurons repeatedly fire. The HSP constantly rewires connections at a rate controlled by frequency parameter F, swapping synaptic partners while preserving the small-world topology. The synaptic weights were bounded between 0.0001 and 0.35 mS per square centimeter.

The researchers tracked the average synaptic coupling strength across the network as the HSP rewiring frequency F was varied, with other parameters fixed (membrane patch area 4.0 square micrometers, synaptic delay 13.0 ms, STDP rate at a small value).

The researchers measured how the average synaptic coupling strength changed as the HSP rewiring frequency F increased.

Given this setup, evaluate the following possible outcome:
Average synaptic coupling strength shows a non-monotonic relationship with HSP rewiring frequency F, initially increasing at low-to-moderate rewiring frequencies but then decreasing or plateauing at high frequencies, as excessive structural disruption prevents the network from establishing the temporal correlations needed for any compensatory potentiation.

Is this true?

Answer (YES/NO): YES